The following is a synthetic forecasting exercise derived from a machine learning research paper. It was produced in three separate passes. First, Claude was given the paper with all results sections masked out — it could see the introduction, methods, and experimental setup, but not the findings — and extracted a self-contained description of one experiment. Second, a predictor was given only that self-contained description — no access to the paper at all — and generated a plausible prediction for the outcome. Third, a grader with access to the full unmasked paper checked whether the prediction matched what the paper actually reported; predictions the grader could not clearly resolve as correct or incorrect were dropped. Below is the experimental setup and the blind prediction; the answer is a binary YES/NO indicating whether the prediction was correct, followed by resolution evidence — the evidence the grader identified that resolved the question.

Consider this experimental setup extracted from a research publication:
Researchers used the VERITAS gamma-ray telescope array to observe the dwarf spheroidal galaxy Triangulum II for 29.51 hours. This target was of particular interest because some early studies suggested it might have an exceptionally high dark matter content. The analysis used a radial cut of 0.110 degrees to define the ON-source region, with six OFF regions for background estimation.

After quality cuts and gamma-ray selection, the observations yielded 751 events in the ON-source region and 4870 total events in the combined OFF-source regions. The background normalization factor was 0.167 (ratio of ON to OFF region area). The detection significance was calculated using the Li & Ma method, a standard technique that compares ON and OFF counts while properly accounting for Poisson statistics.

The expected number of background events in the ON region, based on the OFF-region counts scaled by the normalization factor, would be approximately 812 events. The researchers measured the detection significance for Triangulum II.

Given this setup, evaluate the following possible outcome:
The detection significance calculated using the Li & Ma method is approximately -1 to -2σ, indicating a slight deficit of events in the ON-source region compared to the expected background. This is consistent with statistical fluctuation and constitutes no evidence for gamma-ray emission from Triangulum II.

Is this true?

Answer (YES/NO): YES